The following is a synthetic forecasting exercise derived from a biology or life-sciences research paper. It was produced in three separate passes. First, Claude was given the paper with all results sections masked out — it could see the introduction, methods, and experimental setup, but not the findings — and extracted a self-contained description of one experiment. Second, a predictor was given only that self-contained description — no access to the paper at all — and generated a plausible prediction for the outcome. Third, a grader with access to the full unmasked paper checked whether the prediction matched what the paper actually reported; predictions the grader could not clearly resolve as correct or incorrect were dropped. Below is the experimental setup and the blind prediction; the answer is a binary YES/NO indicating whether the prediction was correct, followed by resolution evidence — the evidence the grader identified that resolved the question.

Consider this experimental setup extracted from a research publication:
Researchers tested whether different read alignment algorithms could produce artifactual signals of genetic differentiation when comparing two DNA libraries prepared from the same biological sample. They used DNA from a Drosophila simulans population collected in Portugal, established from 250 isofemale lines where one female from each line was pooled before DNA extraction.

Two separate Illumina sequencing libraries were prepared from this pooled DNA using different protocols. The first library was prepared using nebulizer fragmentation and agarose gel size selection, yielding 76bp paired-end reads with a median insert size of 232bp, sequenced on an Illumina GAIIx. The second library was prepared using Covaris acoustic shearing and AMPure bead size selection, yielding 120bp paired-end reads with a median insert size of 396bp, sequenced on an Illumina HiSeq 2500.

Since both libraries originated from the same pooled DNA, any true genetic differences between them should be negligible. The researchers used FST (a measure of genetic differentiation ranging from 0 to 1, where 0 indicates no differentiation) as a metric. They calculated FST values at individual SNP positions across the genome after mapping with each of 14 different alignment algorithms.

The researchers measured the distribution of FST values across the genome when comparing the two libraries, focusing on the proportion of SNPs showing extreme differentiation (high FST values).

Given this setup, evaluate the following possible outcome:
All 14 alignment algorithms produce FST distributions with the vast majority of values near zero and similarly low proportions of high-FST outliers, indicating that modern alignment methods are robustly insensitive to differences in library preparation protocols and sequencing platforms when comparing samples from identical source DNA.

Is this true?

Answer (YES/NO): NO